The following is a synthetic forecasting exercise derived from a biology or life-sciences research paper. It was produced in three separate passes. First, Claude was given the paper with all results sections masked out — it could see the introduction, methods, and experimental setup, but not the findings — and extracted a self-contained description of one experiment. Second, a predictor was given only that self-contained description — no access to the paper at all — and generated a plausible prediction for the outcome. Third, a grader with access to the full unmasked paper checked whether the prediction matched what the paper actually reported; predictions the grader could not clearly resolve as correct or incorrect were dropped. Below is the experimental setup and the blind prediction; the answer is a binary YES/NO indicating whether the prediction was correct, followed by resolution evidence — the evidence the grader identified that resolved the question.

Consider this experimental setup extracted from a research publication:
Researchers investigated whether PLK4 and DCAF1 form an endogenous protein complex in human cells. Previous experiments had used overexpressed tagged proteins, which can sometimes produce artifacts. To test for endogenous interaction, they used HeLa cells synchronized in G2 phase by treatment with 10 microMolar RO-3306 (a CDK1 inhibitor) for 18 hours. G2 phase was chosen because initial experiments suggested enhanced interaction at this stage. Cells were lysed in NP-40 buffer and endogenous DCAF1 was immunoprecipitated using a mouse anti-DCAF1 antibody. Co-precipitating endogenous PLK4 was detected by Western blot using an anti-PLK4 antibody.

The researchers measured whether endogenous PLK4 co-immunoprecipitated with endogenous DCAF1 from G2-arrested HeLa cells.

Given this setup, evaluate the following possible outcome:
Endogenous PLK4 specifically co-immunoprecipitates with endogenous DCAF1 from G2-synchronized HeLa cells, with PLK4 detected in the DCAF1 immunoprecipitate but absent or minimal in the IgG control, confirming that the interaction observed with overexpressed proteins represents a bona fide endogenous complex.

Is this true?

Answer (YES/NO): YES